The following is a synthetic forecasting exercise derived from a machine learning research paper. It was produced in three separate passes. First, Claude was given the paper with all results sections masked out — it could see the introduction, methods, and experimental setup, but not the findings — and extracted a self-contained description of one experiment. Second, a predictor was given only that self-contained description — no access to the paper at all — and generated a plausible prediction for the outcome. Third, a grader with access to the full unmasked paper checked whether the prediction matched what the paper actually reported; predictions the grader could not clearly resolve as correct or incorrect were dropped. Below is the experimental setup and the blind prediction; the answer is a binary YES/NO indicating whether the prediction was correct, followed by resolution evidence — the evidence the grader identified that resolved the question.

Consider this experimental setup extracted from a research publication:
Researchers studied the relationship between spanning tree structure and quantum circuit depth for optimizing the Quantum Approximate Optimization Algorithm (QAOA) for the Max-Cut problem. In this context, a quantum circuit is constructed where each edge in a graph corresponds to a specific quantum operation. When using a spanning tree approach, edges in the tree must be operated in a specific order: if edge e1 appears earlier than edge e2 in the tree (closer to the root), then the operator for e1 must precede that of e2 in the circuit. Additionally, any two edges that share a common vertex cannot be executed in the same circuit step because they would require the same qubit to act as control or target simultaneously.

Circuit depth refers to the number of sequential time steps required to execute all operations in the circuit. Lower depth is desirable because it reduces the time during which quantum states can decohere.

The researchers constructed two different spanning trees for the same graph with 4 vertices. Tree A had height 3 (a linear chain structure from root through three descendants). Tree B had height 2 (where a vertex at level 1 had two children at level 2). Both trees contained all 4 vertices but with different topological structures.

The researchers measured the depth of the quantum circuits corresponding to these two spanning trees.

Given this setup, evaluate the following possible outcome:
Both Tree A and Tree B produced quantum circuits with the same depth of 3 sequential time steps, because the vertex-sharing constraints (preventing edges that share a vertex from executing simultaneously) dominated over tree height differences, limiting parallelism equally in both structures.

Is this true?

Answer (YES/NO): YES